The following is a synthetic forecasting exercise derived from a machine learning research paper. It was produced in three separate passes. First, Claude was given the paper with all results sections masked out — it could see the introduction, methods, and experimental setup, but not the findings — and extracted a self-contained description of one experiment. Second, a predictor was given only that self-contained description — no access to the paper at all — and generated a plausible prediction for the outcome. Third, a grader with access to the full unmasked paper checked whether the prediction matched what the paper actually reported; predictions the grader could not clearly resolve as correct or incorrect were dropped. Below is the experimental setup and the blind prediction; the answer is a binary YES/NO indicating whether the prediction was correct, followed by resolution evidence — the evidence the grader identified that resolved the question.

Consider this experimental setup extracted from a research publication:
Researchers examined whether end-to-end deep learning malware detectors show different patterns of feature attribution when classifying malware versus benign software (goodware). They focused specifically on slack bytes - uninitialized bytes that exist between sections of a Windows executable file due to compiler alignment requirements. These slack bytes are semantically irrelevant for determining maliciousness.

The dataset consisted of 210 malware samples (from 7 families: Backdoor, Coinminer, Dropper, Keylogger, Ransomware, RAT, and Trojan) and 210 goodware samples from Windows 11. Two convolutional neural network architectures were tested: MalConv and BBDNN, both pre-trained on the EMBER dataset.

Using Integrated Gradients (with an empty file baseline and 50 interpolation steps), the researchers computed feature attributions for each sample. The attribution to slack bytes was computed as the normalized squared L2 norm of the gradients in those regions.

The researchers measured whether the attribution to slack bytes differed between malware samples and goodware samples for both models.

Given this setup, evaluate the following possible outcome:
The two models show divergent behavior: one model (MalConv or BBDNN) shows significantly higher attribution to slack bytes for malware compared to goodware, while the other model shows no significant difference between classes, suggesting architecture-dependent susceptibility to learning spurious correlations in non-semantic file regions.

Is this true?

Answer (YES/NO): NO